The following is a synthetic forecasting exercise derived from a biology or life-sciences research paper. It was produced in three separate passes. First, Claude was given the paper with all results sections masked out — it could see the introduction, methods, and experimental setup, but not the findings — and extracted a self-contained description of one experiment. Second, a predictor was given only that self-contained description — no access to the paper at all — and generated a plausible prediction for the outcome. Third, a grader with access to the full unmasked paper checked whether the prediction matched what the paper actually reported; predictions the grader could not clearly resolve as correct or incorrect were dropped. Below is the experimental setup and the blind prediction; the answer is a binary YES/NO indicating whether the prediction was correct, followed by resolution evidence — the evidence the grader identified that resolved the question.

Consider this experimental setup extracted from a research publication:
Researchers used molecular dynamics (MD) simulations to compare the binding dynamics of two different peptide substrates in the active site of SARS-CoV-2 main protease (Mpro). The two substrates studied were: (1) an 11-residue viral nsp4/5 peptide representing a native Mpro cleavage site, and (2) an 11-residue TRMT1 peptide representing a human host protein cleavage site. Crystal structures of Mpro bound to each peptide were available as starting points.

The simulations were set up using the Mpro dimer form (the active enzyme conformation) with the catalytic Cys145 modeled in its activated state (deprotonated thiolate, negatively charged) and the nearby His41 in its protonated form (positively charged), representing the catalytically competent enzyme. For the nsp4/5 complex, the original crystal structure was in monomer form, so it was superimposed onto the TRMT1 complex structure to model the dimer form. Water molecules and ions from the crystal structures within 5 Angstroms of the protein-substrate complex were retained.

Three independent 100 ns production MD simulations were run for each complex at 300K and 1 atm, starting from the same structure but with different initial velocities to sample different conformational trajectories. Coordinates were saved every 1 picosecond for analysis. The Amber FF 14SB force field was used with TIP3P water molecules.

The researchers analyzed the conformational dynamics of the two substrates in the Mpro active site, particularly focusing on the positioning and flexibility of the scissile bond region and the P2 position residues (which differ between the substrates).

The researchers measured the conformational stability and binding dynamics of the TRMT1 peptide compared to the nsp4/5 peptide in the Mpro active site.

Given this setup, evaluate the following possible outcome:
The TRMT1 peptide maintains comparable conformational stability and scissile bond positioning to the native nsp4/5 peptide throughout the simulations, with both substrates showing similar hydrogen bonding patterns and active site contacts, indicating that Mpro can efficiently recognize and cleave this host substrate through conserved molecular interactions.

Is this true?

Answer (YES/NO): NO